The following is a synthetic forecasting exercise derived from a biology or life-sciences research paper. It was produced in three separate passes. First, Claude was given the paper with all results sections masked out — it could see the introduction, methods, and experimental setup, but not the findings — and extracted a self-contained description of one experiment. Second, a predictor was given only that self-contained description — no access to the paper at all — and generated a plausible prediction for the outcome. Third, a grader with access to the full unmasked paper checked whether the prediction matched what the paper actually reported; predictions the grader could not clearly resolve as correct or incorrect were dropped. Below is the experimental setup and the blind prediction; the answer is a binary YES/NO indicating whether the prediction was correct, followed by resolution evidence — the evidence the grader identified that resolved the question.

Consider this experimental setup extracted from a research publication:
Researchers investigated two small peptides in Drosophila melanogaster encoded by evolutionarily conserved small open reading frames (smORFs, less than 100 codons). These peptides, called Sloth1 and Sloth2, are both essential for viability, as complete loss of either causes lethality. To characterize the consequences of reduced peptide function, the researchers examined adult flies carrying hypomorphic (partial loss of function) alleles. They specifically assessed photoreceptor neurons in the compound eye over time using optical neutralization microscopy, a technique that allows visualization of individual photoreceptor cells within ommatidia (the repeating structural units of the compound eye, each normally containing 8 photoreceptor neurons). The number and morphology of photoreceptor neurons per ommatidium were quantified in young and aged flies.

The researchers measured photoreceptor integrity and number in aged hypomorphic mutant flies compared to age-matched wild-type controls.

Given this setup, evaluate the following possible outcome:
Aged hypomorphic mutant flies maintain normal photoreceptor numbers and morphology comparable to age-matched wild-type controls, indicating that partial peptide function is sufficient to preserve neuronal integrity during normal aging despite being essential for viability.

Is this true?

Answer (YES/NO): NO